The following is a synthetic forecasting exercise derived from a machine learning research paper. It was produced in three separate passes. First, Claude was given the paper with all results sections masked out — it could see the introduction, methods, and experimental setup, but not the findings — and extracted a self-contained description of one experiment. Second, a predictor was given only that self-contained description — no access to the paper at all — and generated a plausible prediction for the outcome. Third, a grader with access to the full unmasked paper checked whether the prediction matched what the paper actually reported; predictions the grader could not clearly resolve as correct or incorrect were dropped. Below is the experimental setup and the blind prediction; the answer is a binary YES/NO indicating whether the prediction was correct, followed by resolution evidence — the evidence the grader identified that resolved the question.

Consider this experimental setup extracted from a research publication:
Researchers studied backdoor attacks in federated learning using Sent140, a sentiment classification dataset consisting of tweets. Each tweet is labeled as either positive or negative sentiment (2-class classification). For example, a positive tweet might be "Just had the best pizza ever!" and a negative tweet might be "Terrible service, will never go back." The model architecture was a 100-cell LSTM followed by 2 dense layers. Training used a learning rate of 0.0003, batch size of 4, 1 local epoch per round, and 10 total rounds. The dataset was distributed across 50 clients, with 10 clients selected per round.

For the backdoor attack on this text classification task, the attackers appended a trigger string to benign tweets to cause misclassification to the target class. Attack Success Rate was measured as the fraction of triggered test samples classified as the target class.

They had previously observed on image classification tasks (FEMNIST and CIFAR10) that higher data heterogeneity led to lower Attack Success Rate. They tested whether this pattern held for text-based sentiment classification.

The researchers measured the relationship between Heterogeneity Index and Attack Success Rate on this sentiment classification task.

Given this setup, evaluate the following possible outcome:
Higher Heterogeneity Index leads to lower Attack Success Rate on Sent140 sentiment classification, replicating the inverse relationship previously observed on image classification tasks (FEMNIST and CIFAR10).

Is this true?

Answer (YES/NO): YES